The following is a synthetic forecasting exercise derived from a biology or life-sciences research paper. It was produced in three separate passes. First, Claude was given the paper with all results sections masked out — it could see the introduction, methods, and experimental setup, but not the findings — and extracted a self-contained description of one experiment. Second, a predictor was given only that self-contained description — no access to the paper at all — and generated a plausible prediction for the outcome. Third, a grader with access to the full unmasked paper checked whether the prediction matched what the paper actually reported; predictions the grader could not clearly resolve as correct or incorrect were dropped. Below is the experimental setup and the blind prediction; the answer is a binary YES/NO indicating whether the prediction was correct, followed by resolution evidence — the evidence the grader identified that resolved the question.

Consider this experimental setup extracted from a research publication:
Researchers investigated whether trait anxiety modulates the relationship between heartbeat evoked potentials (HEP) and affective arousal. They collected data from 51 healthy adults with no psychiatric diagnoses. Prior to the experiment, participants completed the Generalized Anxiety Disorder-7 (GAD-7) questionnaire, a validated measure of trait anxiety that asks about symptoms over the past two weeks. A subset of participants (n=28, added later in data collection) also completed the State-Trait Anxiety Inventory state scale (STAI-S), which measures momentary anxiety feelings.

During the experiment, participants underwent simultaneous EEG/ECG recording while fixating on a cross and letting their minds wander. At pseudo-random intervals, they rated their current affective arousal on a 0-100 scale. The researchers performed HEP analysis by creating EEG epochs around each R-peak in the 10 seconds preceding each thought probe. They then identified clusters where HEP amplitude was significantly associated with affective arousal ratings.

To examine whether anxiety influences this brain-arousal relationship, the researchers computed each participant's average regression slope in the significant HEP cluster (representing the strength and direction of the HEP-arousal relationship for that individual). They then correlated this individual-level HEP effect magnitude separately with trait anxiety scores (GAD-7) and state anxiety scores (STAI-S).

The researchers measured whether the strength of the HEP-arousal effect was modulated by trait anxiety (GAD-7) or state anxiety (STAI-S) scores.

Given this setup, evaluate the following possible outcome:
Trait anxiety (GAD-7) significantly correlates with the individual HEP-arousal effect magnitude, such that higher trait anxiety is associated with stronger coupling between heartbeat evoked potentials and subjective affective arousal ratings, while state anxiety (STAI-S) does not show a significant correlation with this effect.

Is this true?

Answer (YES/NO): YES